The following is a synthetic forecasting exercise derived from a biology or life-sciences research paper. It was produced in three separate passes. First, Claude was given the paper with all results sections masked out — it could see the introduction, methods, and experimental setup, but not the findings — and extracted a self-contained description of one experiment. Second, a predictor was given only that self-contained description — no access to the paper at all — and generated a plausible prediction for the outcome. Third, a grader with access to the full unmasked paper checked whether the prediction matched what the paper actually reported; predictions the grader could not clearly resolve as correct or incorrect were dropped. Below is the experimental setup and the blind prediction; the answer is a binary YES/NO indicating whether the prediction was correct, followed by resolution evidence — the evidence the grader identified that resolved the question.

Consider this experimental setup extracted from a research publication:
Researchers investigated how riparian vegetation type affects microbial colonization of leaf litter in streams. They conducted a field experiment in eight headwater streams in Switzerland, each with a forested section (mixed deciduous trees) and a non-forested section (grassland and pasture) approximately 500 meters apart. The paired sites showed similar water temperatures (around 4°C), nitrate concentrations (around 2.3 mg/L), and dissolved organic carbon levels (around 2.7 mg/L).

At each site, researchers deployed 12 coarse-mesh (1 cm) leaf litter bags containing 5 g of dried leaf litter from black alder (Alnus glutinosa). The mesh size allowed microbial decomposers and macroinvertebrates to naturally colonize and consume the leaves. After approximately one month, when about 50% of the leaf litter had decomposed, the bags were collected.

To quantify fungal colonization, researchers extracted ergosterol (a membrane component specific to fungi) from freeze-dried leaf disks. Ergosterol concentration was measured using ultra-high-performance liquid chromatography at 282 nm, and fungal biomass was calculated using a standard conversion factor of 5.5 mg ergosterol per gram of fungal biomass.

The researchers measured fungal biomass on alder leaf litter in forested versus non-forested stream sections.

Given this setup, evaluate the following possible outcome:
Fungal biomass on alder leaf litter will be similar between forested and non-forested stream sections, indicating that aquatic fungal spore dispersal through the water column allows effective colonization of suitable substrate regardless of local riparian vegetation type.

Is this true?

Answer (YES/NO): NO